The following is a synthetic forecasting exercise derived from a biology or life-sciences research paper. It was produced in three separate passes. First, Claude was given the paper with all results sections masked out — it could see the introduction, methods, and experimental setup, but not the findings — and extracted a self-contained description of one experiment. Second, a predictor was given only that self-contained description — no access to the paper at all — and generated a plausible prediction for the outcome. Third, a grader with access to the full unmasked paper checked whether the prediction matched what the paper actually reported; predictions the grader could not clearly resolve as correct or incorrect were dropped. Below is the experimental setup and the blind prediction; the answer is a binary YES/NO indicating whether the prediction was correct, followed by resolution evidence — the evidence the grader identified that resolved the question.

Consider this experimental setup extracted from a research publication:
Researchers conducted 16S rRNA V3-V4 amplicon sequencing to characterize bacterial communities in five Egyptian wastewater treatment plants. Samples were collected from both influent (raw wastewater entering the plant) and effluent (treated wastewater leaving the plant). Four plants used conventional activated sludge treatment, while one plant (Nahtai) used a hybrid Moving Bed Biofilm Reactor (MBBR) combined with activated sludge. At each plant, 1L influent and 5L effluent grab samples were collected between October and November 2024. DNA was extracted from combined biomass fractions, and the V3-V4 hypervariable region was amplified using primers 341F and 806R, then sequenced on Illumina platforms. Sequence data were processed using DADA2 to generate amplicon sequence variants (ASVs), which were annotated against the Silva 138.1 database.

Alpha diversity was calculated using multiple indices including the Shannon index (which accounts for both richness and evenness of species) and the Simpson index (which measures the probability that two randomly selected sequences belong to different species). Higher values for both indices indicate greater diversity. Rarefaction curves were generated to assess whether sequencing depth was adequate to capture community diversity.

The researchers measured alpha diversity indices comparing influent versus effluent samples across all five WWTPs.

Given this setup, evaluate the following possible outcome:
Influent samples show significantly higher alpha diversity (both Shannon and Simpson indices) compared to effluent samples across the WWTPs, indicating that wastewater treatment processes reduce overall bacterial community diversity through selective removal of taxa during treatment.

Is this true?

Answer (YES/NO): NO